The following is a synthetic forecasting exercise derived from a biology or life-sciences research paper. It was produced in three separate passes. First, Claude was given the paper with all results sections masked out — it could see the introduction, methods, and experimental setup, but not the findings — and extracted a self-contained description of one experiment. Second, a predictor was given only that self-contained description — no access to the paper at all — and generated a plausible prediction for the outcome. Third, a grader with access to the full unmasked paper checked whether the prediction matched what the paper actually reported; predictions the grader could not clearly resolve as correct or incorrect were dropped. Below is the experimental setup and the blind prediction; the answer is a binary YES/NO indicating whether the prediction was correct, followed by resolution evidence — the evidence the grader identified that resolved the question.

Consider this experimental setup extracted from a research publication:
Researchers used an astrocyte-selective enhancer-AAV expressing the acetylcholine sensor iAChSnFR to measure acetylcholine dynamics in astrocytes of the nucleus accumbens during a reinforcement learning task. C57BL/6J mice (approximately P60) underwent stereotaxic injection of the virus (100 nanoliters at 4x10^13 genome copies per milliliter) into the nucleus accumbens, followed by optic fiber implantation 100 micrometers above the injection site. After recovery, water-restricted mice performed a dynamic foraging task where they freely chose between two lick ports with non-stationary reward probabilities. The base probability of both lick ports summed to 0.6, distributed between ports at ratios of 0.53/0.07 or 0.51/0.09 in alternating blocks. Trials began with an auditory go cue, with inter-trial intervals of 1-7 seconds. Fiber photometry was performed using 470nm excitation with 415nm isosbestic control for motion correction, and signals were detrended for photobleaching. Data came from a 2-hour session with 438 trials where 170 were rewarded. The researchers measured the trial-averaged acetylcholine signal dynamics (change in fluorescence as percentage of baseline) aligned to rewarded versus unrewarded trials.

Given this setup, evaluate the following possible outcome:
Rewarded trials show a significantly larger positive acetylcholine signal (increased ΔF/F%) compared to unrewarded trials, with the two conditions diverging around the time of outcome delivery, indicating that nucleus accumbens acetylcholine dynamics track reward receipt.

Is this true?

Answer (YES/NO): NO